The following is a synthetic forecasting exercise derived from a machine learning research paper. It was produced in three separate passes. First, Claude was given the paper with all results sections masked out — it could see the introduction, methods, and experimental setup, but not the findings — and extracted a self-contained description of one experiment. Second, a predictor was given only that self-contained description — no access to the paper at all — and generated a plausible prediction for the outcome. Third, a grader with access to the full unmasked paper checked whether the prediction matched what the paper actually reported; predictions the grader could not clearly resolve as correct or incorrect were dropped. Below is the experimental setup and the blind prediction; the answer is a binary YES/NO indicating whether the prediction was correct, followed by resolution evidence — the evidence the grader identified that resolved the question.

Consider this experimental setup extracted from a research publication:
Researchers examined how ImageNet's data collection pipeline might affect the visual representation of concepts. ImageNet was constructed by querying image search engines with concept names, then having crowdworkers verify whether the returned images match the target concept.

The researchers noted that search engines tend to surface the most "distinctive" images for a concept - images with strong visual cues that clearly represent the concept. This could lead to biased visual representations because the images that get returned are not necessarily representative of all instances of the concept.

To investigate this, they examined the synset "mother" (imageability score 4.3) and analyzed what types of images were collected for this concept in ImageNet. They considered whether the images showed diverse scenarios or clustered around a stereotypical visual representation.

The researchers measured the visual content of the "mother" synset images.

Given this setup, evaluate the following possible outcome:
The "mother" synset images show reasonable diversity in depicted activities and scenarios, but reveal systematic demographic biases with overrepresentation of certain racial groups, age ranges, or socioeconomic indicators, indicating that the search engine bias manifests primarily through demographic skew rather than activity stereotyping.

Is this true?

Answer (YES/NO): NO